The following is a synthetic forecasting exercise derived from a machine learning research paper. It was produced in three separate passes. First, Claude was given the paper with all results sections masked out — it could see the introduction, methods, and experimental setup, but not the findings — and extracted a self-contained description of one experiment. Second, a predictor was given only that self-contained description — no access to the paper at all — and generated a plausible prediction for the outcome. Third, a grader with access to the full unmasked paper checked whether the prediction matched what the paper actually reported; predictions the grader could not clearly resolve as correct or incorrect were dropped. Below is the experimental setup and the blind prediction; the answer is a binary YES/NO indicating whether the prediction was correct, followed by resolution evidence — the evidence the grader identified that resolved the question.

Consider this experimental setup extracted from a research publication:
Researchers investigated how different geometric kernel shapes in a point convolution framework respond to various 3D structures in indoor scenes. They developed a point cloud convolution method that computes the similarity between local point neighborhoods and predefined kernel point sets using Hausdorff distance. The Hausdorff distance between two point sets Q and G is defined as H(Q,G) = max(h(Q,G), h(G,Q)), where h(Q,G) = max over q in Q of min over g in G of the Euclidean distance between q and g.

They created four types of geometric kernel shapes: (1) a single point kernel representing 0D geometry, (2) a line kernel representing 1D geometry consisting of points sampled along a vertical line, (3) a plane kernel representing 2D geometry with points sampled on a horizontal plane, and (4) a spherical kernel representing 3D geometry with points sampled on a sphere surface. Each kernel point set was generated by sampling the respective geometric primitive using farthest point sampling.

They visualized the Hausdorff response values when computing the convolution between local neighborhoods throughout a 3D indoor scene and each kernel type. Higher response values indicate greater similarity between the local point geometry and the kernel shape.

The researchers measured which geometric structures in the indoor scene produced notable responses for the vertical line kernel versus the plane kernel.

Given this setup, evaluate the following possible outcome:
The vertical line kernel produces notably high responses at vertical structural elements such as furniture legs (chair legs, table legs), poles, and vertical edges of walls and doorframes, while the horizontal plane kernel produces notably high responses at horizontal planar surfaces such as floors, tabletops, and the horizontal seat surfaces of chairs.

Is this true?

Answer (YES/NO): NO